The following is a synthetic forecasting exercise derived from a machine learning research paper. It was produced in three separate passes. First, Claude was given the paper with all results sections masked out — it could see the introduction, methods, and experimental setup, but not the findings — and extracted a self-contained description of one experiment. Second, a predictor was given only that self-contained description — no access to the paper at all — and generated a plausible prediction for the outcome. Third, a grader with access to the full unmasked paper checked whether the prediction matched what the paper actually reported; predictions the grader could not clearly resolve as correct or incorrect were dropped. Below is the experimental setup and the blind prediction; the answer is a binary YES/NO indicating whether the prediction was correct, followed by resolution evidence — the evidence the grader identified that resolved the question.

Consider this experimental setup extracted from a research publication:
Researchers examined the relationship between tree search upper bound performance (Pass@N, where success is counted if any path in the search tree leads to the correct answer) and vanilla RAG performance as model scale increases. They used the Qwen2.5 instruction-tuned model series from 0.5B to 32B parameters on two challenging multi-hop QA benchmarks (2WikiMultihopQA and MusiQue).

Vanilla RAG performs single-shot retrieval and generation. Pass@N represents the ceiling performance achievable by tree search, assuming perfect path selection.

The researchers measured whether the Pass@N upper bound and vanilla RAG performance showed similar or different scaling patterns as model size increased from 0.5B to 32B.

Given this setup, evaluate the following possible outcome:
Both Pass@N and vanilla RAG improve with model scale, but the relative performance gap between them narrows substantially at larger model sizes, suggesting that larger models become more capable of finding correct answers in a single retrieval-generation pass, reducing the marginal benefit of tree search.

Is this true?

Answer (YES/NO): NO